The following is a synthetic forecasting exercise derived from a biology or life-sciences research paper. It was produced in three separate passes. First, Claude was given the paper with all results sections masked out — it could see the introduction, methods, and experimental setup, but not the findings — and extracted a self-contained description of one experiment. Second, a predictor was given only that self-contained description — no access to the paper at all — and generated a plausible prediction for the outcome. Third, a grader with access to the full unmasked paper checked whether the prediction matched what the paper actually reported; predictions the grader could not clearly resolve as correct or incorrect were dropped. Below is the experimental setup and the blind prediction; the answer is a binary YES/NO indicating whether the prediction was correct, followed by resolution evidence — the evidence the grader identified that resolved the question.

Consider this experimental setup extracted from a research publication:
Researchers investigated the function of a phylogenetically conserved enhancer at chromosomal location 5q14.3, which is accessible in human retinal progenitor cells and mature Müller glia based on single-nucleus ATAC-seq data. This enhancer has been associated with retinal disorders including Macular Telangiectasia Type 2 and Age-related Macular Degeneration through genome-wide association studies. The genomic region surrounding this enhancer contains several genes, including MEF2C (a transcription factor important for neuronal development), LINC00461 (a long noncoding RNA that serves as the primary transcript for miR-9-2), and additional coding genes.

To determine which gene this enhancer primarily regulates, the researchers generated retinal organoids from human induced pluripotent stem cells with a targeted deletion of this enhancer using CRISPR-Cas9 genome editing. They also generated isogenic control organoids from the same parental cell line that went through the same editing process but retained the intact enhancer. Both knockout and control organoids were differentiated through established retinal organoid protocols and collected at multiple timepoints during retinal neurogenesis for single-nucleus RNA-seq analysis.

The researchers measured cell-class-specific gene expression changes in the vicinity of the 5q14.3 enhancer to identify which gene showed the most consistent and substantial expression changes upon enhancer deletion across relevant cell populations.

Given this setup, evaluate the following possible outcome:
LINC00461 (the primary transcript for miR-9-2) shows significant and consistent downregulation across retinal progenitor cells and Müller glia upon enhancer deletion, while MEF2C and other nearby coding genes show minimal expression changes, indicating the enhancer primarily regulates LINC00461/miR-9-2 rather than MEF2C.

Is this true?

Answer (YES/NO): YES